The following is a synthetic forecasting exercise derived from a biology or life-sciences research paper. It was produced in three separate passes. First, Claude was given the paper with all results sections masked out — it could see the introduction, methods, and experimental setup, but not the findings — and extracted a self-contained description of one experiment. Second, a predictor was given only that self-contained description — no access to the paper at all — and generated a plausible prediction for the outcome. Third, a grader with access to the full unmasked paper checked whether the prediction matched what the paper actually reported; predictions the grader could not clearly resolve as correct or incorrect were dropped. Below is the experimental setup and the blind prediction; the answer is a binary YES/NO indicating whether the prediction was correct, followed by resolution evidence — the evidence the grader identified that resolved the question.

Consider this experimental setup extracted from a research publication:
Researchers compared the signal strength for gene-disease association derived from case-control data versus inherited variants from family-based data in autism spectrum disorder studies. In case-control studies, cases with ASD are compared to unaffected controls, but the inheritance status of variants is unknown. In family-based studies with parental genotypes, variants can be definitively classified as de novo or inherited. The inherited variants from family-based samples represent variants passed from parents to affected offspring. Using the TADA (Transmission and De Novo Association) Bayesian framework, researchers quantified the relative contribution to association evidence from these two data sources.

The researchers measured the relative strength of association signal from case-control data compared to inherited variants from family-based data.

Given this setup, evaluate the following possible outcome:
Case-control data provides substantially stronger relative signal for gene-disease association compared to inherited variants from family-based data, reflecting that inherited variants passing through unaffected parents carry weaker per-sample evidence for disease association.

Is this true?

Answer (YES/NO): YES